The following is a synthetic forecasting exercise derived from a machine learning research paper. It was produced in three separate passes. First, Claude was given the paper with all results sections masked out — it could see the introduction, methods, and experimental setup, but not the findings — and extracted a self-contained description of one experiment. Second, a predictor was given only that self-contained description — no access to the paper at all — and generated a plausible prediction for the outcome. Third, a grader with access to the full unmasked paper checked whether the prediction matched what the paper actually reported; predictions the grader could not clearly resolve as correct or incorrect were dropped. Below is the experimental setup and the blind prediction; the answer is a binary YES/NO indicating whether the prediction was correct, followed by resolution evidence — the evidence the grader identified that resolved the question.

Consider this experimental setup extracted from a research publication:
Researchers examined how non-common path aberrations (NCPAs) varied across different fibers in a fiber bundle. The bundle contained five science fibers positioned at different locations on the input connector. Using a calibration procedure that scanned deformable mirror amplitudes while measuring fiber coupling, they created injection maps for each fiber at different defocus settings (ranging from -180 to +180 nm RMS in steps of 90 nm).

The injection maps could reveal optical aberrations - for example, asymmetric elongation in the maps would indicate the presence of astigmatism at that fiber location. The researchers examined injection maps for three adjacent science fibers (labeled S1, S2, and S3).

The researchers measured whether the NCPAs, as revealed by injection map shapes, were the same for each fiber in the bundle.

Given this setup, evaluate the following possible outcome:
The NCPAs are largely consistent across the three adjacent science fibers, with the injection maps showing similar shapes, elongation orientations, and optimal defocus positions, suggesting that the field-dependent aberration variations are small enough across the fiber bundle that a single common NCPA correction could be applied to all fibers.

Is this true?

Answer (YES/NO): NO